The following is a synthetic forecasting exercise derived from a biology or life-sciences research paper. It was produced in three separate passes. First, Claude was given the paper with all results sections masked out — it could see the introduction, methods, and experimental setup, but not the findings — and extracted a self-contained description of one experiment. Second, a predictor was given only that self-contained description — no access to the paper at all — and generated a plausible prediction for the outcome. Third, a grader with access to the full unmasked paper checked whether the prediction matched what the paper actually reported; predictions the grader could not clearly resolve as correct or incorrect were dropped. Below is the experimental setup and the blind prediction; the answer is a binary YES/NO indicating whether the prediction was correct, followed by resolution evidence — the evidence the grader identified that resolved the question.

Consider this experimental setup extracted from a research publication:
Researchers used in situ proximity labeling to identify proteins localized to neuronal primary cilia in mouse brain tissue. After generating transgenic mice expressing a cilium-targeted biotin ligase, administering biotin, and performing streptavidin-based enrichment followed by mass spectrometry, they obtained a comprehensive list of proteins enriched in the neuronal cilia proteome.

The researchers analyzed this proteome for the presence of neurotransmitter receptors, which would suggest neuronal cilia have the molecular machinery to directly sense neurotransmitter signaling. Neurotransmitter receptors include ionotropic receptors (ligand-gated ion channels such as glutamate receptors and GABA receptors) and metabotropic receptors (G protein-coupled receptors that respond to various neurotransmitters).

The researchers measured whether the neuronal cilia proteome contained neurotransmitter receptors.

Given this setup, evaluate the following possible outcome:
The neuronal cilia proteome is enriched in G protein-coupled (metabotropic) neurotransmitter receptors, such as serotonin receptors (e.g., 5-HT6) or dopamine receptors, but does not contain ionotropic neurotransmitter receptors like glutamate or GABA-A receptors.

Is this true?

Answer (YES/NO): NO